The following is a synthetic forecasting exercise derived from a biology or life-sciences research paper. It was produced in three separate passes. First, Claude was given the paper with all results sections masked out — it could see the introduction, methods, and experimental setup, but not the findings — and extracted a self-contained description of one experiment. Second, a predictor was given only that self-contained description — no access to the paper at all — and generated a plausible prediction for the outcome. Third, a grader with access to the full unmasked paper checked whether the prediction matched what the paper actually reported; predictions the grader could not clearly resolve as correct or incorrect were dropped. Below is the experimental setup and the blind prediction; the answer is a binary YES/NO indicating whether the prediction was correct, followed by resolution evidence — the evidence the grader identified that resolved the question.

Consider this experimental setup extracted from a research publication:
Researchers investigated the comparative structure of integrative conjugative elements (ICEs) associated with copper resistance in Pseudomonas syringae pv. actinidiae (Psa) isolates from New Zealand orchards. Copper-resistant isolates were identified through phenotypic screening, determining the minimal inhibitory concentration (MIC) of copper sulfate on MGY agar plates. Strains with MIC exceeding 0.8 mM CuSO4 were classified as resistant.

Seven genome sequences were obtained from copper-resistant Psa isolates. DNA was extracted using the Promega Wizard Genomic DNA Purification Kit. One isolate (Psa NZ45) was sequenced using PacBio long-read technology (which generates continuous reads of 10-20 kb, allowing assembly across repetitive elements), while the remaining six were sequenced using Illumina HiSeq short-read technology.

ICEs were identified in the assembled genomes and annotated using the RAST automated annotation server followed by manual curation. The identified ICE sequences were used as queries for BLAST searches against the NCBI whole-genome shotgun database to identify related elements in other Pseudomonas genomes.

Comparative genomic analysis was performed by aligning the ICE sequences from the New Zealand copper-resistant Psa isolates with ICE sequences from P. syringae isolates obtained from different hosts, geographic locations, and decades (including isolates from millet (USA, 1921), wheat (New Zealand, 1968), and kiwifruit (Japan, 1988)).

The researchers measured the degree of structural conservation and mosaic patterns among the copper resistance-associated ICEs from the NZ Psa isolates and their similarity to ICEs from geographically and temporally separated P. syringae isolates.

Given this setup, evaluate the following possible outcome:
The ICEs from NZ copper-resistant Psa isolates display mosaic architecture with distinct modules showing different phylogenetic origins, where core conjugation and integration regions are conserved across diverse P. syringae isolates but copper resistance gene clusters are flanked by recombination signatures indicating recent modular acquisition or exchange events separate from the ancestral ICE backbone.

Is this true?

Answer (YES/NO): YES